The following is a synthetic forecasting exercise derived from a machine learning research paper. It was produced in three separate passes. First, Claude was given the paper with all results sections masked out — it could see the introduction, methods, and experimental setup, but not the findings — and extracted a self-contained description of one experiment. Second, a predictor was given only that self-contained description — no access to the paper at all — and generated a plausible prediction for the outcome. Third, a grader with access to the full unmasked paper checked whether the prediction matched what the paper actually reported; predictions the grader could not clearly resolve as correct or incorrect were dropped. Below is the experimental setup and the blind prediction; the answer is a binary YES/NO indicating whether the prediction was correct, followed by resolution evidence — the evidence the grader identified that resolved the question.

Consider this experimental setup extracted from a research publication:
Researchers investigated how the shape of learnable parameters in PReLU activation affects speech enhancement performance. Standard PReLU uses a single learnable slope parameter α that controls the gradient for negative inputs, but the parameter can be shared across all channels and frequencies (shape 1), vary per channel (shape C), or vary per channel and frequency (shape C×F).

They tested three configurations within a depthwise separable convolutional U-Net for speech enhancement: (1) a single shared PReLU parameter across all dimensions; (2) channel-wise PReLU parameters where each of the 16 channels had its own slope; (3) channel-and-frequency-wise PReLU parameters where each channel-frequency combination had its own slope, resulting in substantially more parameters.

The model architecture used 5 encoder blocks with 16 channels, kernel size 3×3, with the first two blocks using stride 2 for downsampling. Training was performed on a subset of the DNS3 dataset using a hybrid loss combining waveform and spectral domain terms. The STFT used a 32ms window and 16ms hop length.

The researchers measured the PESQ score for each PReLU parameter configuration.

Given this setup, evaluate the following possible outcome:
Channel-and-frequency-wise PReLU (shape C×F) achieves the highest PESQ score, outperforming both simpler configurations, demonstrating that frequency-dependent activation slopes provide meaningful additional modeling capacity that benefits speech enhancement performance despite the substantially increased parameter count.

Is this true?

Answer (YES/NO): YES